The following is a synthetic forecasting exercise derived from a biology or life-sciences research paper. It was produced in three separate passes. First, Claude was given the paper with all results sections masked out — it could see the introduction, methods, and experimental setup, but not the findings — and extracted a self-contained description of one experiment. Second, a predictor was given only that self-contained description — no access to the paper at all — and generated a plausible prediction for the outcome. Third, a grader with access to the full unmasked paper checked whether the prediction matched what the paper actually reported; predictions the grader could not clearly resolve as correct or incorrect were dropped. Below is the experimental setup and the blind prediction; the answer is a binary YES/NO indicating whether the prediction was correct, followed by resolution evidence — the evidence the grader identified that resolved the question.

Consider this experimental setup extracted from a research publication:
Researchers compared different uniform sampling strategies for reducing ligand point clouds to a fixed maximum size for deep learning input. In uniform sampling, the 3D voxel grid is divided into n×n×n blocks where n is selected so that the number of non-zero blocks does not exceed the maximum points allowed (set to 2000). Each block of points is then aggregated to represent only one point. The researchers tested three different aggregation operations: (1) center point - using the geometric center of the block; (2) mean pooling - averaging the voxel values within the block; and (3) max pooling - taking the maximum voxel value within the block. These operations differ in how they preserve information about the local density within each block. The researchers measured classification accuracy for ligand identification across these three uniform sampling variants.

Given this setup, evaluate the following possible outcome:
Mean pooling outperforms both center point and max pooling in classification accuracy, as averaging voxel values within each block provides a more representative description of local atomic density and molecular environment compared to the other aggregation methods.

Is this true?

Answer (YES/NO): NO